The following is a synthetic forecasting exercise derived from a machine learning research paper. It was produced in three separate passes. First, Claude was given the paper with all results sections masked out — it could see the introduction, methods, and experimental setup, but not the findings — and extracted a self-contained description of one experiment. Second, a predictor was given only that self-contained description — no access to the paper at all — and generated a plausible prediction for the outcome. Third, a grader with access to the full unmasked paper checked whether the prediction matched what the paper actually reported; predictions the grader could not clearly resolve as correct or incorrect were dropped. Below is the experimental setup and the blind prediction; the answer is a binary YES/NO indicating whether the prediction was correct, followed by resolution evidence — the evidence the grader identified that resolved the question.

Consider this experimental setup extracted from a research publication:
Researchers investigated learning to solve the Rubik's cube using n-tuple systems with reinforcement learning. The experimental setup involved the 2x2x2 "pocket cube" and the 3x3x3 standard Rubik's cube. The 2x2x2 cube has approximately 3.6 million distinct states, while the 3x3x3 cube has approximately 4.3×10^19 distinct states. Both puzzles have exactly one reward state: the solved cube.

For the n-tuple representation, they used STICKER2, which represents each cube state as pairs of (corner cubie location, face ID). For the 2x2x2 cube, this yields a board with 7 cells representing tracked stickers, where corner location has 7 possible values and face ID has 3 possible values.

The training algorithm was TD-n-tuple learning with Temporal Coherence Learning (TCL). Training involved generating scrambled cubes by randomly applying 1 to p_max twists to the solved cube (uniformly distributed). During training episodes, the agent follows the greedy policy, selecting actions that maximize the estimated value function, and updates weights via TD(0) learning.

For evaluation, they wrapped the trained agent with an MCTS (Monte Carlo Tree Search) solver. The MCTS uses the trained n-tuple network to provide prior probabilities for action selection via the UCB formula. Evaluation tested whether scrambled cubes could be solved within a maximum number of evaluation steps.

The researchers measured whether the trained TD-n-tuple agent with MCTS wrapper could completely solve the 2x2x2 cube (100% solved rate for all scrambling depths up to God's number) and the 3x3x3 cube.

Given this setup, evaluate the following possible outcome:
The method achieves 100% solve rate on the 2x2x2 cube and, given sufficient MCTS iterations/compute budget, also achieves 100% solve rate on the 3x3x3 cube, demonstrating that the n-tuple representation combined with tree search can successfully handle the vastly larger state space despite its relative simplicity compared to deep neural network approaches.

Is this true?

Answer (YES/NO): NO